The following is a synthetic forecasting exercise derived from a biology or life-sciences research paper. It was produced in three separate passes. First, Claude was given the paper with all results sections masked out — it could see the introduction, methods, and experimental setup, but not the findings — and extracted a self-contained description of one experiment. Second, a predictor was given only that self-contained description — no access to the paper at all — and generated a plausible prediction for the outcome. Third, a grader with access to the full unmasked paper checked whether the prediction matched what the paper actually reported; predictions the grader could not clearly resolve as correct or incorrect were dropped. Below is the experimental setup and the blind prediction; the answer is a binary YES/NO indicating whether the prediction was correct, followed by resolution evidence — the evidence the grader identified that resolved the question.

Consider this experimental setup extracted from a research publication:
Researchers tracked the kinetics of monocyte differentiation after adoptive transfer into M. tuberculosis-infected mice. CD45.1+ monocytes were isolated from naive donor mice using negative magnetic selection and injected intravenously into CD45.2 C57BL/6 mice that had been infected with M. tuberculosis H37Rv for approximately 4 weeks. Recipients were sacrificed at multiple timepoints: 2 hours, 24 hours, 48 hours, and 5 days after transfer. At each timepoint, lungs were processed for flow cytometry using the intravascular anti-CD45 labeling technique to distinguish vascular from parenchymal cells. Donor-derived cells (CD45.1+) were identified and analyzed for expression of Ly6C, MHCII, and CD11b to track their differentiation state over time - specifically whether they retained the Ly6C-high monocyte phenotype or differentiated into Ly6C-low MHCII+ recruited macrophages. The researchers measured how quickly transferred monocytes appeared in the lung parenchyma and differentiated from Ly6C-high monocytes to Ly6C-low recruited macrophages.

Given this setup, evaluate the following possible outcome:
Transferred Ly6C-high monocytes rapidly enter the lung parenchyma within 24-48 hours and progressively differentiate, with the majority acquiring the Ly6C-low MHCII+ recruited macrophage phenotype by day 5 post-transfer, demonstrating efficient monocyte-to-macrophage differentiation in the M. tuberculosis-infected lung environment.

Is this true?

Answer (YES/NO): NO